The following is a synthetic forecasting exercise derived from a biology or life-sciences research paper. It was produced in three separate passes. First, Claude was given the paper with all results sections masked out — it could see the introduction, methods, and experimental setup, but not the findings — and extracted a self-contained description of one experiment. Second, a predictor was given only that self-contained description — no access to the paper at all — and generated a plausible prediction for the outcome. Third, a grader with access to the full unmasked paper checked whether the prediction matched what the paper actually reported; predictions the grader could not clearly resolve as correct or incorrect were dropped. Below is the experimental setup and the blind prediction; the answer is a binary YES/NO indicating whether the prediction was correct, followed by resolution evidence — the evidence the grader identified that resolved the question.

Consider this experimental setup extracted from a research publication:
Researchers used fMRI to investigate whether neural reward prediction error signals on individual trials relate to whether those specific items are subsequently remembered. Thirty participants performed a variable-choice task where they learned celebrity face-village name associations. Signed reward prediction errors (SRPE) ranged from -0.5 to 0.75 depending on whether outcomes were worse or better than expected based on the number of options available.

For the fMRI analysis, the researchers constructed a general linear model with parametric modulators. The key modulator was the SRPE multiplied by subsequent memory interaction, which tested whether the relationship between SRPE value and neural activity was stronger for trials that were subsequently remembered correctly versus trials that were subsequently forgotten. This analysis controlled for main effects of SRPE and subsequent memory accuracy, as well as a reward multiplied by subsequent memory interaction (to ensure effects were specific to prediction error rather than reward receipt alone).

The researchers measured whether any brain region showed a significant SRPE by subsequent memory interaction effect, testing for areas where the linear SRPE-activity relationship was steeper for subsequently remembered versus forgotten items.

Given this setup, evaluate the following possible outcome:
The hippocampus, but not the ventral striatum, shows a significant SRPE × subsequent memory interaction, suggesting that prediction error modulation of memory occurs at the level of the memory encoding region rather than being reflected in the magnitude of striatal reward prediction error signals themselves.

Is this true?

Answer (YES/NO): NO